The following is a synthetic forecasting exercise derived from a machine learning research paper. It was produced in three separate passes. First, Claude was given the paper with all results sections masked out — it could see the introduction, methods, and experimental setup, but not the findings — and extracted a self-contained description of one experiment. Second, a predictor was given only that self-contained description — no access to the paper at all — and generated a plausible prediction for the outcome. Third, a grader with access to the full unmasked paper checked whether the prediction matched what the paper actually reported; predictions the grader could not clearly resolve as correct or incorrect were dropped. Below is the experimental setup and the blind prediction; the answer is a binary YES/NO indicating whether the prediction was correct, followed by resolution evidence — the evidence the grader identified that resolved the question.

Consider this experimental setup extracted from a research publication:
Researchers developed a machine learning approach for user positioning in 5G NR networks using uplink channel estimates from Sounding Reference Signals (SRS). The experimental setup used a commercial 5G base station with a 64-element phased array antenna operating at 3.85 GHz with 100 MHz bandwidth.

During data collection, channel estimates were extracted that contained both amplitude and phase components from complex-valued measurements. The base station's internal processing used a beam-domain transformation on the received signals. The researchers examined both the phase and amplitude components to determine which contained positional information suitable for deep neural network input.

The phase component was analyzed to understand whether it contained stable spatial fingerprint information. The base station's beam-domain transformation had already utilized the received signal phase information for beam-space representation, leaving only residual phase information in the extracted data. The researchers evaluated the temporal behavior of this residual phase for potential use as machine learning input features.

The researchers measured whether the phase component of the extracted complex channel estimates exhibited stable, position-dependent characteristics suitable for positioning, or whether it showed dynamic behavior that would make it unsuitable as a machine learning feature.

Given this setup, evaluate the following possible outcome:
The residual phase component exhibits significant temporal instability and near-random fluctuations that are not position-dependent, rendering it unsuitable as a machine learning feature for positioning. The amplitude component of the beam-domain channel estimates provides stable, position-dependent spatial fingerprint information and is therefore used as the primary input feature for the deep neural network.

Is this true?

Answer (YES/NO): YES